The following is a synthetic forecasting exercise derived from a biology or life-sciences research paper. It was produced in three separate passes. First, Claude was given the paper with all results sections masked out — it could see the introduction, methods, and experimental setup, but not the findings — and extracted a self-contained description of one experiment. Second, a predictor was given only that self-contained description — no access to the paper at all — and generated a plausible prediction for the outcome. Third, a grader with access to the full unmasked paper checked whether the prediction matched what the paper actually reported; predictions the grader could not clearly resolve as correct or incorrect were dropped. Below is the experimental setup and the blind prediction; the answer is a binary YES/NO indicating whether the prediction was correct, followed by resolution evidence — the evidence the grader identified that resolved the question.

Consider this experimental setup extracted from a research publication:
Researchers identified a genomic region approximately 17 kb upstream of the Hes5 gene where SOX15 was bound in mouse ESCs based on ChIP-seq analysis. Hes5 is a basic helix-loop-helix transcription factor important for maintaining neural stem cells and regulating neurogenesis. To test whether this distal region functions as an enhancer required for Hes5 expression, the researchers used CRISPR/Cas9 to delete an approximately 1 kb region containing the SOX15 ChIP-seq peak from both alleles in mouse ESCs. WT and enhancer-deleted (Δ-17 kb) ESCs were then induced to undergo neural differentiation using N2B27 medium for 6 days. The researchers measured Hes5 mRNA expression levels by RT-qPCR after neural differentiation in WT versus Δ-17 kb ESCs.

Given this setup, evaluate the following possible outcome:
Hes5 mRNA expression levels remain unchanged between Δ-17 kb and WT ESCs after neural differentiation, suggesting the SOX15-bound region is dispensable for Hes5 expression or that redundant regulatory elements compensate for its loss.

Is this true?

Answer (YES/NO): NO